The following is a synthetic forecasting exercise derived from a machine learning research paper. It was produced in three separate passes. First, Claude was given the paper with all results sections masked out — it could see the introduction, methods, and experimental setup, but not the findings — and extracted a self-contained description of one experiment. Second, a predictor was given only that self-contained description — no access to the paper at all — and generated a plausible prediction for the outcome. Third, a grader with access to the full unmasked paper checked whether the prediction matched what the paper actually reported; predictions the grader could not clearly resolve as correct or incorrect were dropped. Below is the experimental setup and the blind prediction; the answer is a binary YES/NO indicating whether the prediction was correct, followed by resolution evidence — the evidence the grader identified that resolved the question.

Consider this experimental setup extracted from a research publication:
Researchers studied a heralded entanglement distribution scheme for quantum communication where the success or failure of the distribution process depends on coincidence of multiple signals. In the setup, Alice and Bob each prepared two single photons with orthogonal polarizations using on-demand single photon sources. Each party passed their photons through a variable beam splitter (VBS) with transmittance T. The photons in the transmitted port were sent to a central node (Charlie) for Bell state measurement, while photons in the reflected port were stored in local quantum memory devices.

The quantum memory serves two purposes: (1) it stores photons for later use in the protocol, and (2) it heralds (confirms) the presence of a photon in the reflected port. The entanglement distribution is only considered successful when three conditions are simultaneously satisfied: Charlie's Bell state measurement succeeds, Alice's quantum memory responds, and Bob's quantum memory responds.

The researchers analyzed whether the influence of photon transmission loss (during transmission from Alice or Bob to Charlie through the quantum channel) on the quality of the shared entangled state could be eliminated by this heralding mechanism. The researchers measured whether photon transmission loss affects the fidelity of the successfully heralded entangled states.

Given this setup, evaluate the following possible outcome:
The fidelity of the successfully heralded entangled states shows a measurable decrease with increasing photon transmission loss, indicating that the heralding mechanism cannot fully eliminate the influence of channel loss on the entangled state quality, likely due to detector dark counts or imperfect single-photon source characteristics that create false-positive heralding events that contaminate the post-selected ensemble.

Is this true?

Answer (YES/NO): NO